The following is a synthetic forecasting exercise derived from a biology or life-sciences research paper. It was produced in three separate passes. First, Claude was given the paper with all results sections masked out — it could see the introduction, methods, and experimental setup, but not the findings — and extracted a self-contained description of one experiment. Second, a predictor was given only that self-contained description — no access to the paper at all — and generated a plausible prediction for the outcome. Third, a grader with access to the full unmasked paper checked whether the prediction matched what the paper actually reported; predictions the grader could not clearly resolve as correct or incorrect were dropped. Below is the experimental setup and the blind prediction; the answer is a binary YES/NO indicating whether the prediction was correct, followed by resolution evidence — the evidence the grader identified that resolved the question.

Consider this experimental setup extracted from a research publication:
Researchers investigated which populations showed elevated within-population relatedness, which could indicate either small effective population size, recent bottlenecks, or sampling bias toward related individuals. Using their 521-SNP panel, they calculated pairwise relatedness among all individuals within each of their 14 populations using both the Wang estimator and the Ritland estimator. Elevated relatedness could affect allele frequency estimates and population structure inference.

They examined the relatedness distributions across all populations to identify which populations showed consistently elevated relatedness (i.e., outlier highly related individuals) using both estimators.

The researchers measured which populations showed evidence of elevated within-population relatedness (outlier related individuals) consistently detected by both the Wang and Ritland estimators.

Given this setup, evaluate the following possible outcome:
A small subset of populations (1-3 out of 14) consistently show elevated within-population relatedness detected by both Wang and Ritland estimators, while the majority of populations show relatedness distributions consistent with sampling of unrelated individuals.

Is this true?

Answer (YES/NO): YES